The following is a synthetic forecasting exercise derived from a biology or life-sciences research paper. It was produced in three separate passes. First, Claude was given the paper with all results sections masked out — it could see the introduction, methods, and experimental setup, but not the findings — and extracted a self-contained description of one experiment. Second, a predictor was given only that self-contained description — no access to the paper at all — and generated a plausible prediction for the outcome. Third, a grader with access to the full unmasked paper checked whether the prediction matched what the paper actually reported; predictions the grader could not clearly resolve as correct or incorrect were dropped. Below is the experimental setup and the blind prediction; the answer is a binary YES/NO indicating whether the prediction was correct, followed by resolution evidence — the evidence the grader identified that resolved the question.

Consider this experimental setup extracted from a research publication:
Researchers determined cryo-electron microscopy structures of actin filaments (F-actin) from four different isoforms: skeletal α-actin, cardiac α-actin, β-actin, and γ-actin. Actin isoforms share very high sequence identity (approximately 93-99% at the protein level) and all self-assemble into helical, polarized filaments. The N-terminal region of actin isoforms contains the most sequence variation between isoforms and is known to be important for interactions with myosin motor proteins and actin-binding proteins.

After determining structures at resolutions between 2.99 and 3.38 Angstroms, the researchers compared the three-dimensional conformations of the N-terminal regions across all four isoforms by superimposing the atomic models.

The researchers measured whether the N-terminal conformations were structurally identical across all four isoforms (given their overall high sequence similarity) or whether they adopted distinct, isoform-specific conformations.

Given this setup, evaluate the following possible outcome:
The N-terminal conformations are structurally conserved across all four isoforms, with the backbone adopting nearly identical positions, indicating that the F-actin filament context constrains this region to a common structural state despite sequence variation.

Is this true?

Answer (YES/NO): NO